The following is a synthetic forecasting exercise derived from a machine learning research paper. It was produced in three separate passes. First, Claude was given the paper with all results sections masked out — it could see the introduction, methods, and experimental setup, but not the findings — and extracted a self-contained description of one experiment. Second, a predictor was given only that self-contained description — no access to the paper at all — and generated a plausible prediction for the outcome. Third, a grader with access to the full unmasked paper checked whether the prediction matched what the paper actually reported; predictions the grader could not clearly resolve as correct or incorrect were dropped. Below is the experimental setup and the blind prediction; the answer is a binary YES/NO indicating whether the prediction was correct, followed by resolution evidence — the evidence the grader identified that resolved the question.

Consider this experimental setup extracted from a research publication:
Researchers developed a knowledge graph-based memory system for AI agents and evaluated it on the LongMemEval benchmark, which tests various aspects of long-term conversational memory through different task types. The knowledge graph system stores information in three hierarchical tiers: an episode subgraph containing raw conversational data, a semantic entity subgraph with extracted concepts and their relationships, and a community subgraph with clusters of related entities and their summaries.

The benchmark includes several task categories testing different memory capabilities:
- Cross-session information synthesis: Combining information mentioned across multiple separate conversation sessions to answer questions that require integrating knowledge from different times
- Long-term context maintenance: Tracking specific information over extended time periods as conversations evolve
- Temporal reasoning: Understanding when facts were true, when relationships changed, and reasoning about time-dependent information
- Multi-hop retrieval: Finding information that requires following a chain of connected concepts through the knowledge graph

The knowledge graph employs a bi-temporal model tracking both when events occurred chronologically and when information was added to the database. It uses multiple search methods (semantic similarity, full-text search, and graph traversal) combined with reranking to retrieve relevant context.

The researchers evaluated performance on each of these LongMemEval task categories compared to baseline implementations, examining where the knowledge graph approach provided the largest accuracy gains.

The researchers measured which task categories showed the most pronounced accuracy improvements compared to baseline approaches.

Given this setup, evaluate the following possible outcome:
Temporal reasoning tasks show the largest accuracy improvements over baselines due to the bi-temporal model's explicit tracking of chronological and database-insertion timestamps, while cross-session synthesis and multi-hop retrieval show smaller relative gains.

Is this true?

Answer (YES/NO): NO